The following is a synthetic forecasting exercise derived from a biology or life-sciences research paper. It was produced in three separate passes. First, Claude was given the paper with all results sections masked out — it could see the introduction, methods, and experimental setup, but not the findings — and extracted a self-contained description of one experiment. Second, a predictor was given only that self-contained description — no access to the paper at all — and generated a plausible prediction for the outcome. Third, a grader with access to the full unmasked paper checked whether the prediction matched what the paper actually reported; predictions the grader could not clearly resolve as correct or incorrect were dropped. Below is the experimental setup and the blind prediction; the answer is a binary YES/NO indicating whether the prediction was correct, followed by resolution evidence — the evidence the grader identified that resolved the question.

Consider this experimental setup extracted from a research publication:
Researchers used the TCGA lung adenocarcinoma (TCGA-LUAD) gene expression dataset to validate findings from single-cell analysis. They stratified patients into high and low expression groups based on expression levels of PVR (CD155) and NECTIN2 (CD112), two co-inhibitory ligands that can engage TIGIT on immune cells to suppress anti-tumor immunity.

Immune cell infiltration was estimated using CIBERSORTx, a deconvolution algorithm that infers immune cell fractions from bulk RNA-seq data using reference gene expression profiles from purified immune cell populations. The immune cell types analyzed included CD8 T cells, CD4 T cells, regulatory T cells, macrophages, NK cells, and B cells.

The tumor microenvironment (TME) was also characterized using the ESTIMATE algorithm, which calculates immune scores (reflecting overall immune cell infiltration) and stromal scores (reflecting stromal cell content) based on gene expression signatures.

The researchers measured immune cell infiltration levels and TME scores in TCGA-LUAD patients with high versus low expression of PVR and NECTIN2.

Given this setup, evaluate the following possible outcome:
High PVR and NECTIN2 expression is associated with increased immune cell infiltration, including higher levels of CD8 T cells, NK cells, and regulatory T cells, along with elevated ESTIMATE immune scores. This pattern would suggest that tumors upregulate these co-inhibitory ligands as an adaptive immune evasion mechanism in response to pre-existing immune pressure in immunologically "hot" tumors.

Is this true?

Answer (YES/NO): NO